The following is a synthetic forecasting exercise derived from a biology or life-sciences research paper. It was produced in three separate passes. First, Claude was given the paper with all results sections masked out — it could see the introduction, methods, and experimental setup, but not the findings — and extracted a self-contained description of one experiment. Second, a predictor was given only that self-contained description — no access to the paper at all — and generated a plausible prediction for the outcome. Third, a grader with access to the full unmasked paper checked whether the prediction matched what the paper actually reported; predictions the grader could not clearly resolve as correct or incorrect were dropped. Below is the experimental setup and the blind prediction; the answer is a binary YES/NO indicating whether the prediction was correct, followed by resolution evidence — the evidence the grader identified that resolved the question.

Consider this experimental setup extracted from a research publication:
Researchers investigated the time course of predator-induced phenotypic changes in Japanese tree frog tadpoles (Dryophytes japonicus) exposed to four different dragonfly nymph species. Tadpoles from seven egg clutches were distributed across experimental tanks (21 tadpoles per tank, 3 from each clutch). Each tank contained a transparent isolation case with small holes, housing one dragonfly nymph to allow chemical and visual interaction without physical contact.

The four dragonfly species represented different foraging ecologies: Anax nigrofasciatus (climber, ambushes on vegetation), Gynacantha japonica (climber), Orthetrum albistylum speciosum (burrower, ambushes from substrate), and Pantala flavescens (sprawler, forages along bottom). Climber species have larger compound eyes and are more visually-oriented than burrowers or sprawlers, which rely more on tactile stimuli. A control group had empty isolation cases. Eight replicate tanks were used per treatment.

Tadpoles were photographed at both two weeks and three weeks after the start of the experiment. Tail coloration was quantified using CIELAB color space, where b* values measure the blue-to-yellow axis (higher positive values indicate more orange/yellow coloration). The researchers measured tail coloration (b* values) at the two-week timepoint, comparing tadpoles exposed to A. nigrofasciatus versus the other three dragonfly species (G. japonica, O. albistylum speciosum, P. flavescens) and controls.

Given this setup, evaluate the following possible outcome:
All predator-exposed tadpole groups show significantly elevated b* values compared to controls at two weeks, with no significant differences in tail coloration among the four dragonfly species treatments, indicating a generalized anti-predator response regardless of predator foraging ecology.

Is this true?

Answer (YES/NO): NO